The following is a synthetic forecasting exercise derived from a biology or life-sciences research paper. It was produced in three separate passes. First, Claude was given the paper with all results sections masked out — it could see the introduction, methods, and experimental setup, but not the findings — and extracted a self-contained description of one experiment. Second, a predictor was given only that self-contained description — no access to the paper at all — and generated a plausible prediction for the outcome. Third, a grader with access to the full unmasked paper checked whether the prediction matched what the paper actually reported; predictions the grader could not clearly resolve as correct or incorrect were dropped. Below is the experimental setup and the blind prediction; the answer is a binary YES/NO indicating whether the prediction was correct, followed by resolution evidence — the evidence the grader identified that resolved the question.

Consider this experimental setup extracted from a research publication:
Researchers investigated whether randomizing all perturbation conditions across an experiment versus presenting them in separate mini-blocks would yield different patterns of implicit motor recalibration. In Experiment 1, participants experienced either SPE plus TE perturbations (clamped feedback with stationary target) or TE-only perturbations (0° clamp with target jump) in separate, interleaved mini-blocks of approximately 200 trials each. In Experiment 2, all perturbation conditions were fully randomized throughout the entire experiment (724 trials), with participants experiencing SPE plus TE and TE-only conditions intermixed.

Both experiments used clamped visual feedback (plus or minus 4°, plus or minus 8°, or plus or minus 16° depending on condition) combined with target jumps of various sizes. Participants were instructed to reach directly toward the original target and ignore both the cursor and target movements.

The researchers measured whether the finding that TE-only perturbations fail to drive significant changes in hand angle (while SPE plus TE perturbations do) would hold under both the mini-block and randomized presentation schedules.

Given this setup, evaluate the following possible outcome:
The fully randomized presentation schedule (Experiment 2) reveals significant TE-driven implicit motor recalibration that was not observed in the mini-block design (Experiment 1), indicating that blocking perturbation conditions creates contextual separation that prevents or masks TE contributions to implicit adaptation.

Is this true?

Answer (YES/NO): NO